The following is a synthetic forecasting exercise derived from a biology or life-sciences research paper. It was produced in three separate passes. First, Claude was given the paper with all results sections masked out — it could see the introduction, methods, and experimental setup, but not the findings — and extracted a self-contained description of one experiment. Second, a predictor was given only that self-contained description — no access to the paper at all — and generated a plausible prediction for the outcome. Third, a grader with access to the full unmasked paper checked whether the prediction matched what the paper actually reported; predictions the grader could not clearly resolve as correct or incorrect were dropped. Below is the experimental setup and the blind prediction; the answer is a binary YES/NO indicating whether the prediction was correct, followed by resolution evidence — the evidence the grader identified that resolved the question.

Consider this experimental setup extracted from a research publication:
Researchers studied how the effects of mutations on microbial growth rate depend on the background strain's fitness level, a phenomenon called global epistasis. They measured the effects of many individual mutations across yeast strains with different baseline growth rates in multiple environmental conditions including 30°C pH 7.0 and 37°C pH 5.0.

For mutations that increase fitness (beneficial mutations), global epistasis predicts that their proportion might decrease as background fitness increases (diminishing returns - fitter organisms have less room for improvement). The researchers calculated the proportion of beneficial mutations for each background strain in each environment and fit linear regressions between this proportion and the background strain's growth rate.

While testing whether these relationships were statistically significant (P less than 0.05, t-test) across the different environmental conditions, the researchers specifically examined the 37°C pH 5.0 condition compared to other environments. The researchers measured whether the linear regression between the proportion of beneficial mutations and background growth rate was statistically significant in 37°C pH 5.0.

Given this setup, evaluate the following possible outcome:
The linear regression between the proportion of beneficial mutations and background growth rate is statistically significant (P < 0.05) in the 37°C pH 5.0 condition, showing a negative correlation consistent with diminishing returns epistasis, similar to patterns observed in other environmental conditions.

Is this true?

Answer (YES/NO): NO